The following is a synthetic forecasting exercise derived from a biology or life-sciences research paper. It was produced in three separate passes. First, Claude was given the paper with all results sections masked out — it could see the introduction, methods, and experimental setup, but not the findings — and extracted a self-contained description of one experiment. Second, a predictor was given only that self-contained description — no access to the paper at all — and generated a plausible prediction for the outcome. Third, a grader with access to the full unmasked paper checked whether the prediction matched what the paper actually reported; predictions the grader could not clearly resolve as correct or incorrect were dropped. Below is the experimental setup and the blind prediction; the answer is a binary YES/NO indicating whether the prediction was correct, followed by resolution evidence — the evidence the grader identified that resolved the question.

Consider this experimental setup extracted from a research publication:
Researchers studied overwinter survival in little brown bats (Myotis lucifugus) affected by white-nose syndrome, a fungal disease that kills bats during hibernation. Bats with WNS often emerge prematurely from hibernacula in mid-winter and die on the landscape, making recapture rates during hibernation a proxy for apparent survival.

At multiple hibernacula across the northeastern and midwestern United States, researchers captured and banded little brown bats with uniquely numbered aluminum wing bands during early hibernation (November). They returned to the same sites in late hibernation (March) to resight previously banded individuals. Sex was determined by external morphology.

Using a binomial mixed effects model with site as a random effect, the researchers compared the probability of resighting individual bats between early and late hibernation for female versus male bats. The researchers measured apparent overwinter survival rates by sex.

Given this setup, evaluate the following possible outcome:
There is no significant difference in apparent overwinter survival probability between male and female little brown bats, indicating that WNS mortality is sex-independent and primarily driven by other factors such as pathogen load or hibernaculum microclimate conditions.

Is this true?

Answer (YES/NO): NO